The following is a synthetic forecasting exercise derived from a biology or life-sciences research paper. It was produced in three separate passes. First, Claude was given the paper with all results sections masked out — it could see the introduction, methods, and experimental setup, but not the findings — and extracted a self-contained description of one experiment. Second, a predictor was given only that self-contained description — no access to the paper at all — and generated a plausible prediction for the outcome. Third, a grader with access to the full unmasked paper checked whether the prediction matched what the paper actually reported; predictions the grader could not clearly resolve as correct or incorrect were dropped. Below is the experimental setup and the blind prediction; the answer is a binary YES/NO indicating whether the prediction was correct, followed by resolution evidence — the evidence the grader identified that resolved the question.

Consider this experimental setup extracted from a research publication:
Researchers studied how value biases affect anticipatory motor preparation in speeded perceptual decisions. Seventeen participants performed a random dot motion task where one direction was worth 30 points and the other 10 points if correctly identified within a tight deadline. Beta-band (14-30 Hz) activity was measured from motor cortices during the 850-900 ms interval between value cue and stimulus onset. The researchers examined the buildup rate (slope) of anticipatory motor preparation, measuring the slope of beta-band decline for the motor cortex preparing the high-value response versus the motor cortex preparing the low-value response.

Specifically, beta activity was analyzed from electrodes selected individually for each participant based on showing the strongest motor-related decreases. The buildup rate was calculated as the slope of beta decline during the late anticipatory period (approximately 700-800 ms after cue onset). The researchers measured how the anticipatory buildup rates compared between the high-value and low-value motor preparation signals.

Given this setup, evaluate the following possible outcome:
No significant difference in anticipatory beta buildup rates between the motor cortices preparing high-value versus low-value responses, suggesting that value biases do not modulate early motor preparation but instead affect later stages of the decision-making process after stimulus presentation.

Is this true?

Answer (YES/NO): NO